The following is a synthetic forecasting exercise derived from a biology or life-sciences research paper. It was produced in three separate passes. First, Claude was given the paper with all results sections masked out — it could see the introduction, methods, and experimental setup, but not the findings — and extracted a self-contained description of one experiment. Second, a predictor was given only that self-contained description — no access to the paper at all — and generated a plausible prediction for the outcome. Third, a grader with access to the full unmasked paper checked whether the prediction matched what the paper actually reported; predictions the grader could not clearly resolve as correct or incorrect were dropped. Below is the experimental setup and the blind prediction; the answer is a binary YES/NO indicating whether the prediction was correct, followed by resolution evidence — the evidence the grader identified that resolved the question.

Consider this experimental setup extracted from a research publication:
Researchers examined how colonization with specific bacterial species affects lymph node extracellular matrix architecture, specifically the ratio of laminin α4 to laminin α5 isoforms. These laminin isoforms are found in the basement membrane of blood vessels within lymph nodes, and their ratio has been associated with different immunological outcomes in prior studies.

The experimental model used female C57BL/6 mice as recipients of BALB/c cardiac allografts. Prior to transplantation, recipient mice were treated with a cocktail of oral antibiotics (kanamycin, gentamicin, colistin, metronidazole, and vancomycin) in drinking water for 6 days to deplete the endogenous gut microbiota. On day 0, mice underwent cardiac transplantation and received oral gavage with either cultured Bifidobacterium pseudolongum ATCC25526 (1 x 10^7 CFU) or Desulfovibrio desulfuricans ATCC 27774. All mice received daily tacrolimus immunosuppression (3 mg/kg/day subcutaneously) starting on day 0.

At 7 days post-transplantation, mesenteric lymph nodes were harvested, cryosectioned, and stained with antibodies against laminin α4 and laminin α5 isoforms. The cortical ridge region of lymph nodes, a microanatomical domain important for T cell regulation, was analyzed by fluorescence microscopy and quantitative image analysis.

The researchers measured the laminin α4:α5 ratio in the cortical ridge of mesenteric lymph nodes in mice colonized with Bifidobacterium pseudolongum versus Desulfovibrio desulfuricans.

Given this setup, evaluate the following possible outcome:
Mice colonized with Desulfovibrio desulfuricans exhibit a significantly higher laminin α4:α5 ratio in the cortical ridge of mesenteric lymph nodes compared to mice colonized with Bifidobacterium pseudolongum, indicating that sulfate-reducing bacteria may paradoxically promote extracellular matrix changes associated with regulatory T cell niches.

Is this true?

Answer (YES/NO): NO